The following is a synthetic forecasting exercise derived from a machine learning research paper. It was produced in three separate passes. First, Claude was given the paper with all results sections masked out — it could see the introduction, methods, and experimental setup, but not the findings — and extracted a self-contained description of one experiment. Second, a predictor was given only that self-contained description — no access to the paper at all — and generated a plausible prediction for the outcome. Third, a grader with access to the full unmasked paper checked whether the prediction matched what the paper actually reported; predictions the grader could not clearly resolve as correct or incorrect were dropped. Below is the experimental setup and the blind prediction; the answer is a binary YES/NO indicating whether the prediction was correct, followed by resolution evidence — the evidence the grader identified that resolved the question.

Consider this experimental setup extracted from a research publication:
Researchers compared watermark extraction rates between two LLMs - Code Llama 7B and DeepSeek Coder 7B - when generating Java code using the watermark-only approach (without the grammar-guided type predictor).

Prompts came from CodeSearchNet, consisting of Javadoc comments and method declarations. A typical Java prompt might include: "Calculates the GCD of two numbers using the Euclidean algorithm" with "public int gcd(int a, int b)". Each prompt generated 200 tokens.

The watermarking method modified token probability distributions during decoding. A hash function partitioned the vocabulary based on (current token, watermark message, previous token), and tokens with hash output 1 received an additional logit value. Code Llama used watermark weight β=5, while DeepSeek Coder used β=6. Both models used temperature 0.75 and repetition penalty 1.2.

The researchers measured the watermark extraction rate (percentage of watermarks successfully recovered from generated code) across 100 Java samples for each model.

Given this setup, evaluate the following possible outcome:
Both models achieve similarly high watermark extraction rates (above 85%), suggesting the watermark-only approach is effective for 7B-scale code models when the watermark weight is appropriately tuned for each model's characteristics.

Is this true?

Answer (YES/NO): NO